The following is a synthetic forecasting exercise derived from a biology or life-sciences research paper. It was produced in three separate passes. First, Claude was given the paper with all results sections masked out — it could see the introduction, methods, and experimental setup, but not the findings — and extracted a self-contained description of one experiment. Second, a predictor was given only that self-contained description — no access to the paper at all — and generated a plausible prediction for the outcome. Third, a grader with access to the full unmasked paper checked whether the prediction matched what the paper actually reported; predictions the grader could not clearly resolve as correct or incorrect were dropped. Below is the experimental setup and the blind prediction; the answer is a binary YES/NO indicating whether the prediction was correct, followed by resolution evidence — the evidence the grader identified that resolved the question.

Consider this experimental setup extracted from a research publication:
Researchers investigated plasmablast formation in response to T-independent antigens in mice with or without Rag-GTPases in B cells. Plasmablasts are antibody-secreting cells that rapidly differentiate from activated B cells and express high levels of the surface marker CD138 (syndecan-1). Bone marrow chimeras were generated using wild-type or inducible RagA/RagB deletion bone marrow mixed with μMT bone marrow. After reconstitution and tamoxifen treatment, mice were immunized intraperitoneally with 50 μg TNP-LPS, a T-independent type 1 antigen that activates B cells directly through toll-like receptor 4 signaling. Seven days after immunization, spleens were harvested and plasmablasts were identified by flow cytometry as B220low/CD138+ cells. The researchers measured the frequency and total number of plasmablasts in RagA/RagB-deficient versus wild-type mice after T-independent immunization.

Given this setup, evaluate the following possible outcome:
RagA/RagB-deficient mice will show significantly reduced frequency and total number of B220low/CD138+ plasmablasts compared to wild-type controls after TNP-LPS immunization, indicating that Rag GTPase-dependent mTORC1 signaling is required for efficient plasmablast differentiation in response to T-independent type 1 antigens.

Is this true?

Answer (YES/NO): NO